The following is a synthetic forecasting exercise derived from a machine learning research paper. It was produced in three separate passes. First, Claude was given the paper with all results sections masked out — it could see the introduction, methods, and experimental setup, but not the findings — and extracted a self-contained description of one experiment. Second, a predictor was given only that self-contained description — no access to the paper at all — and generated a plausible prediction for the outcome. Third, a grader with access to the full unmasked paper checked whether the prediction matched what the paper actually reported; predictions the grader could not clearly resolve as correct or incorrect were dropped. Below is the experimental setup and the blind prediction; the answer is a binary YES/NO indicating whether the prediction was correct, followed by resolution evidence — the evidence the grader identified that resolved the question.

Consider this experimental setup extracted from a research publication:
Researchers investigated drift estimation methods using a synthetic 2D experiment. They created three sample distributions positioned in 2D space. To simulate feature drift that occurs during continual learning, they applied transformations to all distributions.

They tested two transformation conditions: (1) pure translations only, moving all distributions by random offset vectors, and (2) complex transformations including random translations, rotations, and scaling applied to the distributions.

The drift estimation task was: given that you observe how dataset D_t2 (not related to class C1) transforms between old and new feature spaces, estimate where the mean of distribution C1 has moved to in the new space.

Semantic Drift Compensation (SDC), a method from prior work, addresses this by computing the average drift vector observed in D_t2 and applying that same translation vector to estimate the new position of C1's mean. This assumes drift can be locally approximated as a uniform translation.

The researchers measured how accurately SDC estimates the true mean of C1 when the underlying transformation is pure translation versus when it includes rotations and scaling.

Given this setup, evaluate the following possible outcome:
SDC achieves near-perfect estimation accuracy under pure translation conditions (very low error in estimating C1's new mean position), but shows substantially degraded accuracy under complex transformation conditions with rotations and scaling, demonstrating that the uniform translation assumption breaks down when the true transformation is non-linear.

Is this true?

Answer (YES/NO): YES